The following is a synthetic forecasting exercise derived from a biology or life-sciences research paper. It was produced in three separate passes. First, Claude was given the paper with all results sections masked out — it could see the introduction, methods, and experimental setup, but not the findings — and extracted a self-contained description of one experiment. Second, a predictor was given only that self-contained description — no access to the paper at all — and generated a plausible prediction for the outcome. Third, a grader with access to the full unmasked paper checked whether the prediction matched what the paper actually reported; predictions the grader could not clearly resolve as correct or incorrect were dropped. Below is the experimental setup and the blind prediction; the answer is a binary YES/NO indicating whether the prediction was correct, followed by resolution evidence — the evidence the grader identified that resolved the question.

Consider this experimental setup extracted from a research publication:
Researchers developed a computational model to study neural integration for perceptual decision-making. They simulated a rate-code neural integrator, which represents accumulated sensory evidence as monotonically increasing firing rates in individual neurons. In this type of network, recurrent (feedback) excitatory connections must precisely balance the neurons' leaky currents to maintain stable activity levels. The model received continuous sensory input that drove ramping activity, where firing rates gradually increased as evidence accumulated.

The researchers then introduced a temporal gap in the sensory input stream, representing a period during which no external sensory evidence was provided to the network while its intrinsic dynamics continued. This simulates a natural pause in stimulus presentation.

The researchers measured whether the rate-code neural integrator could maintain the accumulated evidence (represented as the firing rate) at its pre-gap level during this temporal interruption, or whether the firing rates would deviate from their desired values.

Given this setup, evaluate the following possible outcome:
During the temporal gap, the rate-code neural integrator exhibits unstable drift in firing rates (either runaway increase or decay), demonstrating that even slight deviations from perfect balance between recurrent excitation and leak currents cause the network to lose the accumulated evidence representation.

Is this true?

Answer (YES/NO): YES